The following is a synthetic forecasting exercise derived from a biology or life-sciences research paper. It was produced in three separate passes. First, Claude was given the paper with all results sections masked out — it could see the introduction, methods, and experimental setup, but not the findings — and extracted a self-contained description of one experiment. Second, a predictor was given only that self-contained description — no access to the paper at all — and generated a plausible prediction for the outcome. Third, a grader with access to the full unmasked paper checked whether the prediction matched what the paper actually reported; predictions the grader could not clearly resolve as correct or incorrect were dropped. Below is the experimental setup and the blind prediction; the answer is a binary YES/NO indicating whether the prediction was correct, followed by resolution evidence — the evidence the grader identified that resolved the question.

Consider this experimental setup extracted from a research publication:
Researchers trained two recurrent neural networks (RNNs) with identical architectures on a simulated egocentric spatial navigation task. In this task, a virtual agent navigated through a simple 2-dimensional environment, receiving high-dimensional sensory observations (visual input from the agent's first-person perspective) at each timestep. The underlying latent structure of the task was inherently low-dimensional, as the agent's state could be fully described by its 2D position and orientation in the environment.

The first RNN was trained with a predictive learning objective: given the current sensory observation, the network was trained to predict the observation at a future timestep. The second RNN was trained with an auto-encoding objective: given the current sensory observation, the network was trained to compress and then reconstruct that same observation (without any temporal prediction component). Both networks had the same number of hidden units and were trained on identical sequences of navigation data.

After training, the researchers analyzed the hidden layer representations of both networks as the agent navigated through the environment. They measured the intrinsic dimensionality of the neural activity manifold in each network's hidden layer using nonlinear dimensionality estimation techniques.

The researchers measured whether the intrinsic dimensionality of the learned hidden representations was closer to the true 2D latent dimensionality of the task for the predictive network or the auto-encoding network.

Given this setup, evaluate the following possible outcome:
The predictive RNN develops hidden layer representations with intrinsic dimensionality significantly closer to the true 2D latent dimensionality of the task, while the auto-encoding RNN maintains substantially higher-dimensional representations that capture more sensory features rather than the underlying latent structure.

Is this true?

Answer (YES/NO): YES